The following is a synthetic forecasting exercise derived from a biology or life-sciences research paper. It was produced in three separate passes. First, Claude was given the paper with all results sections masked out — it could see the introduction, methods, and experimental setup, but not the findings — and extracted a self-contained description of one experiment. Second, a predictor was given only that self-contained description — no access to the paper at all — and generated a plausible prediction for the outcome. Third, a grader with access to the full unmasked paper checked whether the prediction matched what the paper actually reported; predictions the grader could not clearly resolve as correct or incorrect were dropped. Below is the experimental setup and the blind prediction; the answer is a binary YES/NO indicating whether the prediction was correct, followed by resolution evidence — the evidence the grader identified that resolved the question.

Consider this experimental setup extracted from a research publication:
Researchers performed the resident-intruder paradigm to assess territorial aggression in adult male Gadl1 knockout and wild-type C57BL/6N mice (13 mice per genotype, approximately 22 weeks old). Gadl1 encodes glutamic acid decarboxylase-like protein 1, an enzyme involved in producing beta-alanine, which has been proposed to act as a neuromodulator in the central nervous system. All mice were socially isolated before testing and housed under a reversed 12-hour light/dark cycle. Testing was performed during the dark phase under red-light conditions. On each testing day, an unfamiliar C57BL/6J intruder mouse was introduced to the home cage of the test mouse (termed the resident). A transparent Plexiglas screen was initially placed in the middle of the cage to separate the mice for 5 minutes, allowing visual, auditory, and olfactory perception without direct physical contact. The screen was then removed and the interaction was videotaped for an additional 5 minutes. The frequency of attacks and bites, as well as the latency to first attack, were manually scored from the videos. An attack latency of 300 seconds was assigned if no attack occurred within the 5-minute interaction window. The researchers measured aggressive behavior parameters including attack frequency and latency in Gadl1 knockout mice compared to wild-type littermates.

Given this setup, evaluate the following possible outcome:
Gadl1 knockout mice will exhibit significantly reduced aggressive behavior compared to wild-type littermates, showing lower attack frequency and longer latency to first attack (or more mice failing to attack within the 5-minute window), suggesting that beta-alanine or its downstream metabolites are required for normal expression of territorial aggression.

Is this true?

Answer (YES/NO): NO